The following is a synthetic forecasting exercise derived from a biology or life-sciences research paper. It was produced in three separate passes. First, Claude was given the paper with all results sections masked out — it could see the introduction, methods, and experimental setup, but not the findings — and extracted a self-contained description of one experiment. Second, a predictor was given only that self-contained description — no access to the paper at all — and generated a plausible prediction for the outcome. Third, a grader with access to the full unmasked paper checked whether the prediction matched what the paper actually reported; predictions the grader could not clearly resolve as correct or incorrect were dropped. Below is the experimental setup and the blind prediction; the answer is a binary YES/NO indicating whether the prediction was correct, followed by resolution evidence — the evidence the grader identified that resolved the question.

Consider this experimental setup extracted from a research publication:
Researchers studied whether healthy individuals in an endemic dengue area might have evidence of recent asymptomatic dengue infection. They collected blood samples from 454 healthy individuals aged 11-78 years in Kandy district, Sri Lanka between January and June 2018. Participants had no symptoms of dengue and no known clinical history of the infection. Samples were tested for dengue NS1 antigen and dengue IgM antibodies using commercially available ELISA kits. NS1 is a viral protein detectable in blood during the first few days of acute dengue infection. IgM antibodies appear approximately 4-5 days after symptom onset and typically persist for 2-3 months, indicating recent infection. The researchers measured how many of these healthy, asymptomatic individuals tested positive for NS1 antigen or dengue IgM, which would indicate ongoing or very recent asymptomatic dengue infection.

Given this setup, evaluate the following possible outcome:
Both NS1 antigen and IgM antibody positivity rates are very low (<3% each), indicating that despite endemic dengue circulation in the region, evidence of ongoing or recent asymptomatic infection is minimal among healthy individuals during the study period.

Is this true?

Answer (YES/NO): NO